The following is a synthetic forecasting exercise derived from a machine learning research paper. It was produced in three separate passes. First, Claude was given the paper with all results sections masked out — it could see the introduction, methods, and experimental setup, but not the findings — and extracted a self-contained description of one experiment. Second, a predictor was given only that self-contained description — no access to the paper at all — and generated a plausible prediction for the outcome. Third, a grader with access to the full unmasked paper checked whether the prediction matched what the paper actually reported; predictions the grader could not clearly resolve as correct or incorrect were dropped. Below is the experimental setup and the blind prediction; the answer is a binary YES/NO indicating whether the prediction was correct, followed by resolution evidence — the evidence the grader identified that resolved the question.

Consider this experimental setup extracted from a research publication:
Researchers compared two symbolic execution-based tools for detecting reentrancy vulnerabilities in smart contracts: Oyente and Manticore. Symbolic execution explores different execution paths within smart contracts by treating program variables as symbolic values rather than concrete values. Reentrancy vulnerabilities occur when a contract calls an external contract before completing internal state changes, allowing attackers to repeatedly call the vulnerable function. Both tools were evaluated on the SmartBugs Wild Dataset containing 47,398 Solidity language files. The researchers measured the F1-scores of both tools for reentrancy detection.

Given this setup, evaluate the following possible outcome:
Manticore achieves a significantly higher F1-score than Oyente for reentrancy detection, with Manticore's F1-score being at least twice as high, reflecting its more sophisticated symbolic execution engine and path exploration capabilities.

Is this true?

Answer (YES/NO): NO